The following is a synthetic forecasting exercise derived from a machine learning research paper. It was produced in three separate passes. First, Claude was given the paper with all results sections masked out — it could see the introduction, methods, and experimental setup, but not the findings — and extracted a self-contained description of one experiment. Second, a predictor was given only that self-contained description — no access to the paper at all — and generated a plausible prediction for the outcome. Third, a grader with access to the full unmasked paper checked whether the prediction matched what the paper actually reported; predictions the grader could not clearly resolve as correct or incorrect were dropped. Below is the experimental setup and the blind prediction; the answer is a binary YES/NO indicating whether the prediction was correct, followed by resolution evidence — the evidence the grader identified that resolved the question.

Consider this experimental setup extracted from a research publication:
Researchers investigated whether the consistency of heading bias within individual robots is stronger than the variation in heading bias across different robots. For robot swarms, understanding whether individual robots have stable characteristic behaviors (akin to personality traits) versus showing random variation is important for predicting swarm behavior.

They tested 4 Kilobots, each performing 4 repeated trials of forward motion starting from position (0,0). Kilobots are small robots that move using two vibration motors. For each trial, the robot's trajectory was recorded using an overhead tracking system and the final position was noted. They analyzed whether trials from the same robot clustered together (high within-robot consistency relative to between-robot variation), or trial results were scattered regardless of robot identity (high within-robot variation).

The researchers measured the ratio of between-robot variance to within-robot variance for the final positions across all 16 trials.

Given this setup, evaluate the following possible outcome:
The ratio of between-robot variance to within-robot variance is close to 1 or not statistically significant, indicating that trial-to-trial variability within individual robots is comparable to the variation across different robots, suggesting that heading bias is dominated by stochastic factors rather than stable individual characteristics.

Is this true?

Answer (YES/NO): NO